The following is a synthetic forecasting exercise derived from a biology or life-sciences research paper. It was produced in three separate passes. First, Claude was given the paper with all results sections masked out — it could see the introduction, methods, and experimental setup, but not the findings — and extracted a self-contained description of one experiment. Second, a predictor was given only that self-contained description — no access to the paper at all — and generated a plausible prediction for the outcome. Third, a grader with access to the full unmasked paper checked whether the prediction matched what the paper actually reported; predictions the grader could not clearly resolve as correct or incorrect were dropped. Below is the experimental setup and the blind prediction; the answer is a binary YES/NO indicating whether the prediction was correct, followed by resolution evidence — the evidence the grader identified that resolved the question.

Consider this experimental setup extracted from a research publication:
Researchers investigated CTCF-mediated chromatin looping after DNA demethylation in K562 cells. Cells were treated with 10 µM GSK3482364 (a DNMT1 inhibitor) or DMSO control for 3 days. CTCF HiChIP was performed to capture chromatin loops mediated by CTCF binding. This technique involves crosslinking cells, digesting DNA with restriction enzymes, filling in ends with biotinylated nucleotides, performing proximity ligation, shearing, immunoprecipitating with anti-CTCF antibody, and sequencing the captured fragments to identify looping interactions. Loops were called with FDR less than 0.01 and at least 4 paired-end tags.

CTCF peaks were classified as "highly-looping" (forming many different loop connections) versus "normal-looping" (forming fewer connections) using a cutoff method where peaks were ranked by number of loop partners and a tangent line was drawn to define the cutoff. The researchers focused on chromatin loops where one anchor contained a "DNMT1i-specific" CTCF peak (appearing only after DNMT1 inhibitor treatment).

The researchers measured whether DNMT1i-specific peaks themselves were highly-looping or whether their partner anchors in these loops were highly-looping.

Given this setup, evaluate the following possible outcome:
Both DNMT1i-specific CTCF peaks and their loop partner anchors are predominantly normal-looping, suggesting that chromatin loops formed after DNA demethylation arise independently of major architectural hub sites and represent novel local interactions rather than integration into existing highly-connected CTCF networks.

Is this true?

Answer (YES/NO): NO